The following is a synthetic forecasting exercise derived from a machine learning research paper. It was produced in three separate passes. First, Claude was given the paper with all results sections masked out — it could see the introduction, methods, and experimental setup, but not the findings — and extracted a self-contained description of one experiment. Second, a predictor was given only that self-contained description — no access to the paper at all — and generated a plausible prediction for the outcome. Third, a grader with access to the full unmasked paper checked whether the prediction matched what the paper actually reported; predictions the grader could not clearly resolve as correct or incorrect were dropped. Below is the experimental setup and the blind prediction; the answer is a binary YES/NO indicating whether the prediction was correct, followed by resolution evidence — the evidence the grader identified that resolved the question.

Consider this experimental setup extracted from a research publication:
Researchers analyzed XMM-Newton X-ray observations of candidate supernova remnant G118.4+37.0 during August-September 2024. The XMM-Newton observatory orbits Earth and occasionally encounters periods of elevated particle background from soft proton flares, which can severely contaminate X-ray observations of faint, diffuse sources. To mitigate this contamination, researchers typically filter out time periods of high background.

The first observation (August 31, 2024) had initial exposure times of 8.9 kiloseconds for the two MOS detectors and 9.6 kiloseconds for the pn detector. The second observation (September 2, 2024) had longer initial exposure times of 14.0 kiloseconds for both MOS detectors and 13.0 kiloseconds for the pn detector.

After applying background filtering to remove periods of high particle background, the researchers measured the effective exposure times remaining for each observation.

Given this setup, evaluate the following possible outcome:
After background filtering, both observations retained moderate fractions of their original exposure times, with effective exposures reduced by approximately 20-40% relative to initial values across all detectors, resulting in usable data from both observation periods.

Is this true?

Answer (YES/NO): NO